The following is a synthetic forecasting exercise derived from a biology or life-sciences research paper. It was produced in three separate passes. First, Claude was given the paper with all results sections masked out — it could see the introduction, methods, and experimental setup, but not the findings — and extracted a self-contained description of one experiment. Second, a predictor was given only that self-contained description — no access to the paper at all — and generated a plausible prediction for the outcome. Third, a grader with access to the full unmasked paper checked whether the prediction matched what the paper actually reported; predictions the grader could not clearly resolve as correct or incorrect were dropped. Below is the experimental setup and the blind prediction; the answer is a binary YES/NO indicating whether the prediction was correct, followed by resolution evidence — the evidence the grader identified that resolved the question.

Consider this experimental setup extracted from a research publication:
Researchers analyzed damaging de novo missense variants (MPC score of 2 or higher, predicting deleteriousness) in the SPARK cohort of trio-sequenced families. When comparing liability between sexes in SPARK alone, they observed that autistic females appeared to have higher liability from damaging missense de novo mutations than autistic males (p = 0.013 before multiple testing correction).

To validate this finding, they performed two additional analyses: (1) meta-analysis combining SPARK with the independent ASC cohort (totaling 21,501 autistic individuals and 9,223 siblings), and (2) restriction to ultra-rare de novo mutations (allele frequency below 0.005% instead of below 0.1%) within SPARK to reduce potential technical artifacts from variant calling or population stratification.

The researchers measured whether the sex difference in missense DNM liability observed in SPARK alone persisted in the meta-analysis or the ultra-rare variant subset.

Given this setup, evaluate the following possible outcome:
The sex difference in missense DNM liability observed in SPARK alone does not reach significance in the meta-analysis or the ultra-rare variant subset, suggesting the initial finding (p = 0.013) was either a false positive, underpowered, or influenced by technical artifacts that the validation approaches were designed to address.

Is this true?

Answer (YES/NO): YES